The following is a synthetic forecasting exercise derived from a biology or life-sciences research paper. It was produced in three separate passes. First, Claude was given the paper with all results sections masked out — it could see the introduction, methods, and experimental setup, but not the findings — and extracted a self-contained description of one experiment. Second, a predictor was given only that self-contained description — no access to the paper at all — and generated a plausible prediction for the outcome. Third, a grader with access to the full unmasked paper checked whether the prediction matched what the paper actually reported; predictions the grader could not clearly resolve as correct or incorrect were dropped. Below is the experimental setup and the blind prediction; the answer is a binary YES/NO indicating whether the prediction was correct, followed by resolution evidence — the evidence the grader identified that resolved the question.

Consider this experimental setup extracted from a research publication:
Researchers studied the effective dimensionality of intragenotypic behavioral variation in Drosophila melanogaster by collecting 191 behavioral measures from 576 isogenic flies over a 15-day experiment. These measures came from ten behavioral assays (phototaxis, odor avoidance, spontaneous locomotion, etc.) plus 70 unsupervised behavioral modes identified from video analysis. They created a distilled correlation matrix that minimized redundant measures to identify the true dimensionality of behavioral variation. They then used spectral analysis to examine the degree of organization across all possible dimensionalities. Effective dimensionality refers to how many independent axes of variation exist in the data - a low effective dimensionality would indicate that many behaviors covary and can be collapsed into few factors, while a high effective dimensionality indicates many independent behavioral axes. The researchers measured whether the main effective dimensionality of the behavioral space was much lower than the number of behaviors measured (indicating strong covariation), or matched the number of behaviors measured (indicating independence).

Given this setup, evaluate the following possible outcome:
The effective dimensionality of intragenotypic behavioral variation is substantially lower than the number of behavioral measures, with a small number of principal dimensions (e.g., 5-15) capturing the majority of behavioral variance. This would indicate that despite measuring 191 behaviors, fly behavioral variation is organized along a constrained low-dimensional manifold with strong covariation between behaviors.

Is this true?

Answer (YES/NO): NO